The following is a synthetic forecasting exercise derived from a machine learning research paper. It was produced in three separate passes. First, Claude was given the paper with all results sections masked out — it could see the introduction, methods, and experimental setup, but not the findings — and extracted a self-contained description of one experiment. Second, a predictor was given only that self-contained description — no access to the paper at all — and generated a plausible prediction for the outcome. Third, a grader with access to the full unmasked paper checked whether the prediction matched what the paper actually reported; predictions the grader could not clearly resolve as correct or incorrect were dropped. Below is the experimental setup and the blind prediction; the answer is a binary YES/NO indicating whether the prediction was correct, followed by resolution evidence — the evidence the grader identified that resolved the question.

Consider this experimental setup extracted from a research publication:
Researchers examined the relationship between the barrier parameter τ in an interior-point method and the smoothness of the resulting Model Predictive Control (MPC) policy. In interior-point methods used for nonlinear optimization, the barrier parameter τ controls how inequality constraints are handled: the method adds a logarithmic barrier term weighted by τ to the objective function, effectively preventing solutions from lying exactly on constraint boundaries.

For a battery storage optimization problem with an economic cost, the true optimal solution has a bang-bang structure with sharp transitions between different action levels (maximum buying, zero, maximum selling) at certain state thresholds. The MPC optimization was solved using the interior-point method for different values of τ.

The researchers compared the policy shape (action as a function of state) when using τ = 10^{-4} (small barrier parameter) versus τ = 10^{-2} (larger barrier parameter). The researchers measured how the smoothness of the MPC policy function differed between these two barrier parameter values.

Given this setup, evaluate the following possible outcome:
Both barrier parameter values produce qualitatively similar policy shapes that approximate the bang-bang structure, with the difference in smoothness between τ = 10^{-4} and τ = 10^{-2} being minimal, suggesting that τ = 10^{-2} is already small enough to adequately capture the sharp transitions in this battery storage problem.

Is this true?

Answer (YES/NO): NO